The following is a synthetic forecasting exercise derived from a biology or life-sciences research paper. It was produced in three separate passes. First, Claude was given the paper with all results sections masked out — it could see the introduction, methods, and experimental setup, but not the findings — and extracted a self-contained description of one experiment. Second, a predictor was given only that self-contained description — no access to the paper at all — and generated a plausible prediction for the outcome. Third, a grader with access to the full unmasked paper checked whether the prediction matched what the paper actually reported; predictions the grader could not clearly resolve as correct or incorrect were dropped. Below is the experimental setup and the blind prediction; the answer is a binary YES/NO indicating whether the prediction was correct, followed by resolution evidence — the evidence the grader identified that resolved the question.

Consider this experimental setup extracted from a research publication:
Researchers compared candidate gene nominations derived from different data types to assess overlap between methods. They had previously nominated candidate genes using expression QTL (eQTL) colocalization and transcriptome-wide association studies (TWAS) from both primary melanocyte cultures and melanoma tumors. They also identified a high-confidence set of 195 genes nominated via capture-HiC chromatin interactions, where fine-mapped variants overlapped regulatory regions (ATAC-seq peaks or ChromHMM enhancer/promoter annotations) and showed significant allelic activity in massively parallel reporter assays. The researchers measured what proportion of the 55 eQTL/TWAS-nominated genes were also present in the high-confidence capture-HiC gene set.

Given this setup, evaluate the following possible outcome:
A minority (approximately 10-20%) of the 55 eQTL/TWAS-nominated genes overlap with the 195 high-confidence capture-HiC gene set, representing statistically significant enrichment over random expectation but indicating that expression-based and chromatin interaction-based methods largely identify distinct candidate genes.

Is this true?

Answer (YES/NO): NO